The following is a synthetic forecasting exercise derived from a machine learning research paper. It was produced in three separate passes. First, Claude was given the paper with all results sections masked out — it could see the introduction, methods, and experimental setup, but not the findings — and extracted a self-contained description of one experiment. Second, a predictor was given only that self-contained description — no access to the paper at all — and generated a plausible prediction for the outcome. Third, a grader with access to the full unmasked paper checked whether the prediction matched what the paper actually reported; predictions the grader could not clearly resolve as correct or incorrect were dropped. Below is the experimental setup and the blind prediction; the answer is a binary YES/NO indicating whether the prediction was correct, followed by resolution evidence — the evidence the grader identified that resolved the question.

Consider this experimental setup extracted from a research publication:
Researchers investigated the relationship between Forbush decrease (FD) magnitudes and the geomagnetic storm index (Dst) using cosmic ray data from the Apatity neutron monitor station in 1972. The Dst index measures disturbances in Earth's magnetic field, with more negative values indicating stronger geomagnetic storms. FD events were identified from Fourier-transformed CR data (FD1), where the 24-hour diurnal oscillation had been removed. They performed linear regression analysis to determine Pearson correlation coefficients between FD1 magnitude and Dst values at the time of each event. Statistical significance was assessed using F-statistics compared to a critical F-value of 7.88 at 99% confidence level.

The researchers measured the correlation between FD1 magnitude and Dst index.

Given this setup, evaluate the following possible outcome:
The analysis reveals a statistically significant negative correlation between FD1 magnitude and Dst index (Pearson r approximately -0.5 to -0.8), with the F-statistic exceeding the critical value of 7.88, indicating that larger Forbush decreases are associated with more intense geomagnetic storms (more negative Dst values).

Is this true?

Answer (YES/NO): NO